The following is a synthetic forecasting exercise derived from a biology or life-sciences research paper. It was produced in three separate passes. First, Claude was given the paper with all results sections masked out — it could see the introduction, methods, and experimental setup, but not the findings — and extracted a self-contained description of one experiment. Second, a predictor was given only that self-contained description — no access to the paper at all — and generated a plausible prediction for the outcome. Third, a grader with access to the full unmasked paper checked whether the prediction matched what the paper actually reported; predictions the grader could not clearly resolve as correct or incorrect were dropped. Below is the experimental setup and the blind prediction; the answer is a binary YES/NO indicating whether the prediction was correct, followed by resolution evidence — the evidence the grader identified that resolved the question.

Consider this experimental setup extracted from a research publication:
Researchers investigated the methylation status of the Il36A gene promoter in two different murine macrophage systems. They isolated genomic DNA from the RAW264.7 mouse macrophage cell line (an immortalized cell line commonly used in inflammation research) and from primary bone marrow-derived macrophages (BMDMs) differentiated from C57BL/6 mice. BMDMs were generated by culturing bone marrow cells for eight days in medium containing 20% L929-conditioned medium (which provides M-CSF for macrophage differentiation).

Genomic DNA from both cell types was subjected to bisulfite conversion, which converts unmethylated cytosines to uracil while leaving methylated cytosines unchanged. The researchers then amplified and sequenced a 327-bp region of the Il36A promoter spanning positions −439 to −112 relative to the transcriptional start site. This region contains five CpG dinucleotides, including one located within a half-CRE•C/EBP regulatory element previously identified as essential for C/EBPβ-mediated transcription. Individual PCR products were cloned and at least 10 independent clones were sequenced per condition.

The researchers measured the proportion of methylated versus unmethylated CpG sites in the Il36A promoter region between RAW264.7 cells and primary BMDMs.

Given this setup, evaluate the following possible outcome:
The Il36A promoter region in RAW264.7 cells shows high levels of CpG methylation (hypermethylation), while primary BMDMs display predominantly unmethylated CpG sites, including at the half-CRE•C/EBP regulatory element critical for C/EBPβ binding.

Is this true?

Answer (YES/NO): NO